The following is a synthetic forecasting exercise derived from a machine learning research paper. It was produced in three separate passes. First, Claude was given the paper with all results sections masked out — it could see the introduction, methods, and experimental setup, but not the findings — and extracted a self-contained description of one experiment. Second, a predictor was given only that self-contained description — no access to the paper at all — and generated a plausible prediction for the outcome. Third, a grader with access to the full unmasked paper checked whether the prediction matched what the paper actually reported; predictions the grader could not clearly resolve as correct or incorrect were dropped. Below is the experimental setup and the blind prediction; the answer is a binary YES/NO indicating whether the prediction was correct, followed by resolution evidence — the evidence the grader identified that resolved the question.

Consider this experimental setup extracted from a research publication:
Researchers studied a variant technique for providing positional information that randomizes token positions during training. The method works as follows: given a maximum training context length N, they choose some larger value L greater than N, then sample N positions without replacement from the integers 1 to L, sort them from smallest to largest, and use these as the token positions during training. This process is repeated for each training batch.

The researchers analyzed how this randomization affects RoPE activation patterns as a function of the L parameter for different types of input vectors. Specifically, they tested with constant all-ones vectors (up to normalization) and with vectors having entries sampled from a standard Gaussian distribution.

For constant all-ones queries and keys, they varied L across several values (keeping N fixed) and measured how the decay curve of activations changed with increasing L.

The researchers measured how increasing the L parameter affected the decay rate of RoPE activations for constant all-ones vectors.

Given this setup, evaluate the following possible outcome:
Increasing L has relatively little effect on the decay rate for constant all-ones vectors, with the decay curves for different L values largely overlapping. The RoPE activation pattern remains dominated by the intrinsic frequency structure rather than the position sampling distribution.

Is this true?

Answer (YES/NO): NO